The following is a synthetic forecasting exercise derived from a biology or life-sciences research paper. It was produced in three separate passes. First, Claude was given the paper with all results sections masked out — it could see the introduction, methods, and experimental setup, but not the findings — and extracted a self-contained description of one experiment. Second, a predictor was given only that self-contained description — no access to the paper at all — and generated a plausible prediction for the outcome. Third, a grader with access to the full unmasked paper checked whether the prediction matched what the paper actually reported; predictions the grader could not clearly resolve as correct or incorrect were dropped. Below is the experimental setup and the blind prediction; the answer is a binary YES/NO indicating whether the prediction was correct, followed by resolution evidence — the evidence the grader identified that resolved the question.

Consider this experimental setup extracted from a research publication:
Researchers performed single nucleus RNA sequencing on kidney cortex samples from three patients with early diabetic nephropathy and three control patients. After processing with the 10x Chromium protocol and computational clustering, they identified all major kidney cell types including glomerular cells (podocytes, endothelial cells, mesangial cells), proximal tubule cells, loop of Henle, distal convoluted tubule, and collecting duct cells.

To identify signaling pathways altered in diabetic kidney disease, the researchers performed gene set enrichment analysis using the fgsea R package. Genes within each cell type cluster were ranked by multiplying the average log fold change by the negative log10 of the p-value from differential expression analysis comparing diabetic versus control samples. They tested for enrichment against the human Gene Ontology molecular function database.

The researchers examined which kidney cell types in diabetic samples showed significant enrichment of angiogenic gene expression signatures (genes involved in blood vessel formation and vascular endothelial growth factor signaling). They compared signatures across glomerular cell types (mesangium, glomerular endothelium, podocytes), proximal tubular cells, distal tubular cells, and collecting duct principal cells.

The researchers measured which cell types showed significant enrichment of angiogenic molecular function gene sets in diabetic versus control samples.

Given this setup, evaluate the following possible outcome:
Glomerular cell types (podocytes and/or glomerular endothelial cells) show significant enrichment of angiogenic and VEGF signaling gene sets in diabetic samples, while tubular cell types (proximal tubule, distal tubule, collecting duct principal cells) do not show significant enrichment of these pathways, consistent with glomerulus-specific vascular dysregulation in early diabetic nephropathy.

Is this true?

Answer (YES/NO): NO